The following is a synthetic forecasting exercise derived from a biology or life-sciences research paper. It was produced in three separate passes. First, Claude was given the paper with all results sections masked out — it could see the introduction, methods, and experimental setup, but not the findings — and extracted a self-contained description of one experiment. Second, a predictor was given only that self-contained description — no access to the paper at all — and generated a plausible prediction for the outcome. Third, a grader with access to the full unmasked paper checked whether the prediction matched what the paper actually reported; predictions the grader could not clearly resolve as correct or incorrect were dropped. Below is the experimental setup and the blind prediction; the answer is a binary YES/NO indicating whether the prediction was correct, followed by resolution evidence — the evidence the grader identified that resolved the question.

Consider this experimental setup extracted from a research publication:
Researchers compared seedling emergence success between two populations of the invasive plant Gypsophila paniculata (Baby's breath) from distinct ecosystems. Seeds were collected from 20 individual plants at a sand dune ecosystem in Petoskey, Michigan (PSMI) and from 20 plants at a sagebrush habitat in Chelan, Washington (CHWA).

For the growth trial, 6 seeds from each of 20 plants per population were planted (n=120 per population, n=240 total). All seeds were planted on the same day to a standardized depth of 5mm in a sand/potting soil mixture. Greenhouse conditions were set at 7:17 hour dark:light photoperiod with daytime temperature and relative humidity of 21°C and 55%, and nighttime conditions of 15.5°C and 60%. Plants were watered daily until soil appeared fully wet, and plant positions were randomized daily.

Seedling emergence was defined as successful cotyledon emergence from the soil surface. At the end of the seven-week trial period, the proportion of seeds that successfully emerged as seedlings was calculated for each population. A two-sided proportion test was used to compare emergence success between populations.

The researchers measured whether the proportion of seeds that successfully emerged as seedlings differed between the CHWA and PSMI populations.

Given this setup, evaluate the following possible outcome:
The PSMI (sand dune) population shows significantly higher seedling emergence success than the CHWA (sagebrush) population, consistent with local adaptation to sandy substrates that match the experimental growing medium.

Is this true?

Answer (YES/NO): NO